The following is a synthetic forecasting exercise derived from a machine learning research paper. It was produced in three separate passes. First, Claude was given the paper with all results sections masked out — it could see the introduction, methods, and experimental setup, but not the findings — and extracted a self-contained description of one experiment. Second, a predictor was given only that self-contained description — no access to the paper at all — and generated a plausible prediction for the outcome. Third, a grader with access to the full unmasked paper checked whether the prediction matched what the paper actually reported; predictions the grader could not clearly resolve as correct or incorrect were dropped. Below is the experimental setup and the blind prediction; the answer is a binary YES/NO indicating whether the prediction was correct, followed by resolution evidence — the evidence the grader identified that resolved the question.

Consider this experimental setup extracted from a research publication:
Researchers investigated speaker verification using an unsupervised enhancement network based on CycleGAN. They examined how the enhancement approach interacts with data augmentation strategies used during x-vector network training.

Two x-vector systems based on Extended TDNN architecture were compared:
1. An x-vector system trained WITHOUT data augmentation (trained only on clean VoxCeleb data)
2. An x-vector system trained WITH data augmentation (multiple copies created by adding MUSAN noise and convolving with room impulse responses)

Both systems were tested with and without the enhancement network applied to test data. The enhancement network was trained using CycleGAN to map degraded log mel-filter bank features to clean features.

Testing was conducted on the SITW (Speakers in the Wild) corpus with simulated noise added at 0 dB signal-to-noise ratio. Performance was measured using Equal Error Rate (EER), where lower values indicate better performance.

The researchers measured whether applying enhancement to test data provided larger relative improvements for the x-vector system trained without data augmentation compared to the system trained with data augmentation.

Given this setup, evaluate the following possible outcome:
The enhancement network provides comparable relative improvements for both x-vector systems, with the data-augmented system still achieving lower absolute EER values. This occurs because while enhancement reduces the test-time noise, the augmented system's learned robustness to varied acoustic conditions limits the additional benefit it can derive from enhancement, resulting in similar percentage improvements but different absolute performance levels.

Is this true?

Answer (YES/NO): NO